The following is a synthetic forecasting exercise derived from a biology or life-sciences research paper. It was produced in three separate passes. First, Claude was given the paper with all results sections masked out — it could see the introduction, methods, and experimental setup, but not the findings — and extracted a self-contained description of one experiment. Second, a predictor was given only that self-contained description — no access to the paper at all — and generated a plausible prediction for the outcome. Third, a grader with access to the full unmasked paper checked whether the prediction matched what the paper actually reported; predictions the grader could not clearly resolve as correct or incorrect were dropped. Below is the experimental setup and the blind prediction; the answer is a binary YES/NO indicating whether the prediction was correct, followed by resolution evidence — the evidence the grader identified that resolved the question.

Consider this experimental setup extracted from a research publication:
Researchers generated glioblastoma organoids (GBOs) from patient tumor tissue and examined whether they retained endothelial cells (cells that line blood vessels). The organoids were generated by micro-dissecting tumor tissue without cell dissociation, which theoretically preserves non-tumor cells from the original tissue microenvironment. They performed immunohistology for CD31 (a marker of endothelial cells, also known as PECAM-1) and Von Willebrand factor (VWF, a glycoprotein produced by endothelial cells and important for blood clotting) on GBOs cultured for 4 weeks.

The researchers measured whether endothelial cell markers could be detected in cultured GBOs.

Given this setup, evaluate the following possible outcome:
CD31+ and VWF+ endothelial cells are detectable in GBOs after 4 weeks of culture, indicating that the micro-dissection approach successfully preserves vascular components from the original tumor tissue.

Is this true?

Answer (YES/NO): YES